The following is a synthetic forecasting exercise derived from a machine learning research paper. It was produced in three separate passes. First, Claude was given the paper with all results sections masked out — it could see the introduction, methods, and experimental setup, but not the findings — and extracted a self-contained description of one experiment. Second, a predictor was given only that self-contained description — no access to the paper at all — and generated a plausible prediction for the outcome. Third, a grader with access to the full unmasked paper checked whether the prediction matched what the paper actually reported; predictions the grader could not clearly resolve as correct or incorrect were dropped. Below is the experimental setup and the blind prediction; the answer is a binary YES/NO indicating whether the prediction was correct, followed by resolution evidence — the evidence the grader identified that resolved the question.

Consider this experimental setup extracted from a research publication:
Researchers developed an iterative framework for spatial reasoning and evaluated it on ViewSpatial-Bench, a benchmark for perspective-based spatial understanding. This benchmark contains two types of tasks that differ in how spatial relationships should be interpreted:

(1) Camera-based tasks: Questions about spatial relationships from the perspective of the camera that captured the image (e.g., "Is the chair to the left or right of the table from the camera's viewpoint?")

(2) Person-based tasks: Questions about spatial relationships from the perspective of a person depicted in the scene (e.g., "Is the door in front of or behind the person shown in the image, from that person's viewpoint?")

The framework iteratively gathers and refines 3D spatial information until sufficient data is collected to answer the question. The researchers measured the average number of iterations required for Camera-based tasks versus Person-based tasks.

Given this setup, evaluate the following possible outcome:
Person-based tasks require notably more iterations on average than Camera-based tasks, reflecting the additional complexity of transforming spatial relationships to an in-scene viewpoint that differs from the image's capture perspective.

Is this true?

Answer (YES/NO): NO